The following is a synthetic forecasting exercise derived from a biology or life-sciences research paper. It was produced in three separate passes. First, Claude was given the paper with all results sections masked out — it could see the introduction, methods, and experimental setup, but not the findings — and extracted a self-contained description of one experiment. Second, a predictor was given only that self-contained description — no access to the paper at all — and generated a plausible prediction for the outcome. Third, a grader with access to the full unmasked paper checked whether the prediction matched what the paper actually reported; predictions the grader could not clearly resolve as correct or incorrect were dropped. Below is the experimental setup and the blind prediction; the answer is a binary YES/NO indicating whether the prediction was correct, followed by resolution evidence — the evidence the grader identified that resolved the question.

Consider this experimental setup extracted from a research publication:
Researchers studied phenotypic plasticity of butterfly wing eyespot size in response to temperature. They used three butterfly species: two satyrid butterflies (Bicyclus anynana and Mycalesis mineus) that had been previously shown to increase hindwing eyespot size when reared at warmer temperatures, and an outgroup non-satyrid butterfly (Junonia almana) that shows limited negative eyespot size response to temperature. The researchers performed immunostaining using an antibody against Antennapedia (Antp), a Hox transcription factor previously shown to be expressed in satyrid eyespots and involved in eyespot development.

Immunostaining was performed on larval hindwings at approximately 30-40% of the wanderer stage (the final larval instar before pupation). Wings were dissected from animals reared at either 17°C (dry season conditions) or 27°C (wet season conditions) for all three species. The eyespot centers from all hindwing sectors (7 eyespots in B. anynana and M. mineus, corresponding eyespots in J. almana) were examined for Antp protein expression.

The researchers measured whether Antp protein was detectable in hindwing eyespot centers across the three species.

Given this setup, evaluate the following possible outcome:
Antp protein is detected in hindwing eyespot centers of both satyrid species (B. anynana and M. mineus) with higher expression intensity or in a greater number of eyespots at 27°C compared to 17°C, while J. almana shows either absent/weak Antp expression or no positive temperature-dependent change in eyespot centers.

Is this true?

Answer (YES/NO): NO